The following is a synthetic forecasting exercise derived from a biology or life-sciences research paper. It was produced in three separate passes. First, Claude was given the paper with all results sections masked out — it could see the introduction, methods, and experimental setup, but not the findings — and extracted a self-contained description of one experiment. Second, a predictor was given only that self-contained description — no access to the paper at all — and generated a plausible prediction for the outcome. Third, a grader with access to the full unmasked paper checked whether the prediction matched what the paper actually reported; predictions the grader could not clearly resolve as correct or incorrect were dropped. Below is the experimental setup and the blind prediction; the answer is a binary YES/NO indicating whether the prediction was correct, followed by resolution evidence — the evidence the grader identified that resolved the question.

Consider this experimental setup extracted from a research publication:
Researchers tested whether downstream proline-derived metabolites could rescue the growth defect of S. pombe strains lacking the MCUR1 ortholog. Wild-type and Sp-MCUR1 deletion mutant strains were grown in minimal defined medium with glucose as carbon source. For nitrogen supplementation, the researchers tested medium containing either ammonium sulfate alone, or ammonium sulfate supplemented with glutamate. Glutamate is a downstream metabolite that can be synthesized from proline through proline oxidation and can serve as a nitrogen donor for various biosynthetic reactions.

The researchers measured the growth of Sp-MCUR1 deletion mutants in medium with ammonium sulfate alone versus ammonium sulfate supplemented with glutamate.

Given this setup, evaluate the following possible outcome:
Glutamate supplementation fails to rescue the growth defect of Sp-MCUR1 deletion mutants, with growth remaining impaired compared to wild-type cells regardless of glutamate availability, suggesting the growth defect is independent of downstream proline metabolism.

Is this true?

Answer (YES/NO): NO